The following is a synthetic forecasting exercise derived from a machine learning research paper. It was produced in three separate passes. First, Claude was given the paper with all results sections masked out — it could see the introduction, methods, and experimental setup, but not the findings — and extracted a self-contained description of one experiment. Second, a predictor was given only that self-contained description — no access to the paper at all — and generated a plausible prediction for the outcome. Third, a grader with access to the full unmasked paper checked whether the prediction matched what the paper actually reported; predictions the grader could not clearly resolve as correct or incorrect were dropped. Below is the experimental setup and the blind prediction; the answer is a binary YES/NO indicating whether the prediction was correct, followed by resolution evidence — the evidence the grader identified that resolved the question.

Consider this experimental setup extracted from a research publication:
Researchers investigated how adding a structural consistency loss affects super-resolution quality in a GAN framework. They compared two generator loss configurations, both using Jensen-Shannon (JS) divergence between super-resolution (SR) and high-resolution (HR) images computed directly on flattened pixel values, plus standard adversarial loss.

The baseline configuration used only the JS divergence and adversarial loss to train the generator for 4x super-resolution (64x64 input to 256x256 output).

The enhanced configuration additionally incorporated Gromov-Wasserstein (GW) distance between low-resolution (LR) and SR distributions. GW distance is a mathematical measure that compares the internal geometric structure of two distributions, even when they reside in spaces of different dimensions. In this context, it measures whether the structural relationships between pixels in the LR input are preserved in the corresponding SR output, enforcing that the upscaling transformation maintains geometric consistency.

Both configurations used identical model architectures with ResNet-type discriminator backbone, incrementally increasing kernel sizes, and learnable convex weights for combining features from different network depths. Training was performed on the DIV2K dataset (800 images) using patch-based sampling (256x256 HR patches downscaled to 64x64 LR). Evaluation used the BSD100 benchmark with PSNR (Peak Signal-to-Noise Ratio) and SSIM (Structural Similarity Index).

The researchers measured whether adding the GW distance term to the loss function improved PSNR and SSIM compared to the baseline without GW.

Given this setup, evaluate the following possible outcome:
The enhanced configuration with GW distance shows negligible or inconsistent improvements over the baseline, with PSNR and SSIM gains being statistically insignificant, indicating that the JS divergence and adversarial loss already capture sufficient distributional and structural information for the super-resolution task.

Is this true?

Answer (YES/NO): NO